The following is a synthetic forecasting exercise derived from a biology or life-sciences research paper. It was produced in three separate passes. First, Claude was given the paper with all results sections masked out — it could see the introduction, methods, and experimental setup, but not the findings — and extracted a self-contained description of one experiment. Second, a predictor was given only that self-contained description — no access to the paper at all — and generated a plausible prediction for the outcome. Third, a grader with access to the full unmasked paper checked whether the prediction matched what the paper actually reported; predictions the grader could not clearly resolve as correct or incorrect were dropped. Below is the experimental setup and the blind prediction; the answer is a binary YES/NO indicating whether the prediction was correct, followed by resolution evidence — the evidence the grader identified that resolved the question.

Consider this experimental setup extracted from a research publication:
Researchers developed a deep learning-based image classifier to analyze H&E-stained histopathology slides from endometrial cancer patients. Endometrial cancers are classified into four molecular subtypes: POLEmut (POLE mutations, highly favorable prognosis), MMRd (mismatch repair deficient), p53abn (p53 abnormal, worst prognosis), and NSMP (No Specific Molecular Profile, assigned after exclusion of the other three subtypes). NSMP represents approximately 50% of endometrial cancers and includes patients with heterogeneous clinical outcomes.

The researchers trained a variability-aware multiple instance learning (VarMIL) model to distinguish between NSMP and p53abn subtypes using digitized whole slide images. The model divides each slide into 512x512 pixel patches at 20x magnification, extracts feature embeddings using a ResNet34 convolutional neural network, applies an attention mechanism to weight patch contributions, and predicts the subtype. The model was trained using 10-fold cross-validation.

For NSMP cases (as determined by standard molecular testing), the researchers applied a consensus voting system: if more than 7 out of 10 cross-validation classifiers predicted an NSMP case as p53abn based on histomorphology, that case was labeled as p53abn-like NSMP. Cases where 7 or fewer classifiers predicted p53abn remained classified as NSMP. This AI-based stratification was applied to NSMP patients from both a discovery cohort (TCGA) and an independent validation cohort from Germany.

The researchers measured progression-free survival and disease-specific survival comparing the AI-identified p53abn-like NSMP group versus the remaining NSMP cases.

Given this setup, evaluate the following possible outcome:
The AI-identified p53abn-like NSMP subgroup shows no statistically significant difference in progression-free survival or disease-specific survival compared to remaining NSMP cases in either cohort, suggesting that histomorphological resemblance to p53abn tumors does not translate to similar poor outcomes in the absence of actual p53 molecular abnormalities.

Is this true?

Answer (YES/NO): NO